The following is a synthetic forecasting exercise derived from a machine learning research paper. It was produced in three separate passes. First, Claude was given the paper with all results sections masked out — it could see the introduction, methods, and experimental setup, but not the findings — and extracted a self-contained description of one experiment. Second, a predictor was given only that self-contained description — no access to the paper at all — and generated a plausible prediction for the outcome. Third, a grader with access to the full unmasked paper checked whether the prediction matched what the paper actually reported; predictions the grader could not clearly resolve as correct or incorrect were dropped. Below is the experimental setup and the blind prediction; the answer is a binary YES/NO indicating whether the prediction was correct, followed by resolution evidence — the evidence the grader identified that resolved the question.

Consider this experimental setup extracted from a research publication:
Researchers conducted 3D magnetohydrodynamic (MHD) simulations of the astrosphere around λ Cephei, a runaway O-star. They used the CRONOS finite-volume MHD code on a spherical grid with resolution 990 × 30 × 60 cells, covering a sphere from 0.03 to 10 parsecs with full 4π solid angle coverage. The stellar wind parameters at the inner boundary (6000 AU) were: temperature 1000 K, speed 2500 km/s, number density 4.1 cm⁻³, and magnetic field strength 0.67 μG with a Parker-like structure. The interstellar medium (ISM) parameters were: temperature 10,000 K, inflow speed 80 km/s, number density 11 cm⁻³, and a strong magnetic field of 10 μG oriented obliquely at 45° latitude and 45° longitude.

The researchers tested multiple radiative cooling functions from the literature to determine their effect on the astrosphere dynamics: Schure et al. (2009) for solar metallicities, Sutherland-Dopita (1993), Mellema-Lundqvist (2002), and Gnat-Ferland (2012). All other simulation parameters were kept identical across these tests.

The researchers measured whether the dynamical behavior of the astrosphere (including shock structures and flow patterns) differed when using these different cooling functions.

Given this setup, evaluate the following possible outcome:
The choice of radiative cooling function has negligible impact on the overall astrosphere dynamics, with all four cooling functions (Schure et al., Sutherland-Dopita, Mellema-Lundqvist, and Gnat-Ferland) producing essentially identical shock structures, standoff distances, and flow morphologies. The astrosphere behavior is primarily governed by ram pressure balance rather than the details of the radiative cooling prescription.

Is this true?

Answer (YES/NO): NO